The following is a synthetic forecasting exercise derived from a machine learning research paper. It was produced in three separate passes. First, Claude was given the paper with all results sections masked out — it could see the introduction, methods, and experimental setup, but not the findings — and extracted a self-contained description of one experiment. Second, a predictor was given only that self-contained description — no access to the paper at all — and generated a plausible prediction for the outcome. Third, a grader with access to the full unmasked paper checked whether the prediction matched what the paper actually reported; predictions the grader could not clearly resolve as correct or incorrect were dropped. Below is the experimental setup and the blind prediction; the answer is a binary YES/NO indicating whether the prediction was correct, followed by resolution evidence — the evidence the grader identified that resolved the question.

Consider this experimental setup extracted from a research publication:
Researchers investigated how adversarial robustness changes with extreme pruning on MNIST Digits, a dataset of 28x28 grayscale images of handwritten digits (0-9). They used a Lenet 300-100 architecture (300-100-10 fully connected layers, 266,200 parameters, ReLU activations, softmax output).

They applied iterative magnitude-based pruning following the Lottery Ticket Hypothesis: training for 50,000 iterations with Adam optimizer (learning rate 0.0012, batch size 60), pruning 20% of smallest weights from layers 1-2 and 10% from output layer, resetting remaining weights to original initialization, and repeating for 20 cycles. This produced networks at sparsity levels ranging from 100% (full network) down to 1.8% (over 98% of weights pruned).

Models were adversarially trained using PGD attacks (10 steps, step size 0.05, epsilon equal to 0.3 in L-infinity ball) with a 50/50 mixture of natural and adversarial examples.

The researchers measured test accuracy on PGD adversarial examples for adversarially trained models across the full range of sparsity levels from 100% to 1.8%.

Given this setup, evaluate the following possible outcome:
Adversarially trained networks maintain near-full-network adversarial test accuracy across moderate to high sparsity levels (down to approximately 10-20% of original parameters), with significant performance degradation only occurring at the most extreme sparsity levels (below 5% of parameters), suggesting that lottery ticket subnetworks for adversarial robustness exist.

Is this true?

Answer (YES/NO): NO